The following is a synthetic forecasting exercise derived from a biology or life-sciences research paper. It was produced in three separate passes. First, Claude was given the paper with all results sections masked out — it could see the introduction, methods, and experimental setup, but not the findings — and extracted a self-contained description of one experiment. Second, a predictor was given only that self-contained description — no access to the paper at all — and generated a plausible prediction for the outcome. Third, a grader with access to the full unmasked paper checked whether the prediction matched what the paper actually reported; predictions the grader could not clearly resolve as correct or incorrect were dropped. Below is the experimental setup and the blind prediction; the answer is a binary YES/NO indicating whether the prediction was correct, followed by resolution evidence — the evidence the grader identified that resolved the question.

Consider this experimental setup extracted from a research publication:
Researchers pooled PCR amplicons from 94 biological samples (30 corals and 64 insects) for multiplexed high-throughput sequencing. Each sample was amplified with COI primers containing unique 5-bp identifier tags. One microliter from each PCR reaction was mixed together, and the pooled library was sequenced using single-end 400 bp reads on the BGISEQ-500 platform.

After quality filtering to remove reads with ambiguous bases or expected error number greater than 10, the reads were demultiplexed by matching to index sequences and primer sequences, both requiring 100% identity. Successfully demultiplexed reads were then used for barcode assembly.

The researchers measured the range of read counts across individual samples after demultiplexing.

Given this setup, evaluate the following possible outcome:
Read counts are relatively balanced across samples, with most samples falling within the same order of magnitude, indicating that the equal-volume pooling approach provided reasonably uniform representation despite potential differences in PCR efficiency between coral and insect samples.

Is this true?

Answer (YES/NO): NO